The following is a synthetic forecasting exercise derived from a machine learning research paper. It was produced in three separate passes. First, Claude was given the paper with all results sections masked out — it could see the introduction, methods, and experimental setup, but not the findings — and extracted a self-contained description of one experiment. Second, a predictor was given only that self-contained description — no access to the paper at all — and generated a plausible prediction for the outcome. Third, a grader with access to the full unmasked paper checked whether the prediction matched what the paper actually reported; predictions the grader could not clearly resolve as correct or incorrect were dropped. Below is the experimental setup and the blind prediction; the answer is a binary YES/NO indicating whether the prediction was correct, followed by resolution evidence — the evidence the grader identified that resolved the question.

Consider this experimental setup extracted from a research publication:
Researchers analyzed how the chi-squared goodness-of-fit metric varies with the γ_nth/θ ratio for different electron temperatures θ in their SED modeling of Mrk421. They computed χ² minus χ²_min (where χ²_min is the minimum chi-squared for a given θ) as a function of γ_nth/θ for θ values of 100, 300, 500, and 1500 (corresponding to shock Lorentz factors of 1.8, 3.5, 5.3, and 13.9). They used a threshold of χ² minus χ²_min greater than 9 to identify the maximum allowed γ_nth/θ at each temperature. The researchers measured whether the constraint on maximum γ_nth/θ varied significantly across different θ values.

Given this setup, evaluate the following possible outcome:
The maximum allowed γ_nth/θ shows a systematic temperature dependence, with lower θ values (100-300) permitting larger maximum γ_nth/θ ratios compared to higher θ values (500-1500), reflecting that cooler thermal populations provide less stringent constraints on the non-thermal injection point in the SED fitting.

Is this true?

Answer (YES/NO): NO